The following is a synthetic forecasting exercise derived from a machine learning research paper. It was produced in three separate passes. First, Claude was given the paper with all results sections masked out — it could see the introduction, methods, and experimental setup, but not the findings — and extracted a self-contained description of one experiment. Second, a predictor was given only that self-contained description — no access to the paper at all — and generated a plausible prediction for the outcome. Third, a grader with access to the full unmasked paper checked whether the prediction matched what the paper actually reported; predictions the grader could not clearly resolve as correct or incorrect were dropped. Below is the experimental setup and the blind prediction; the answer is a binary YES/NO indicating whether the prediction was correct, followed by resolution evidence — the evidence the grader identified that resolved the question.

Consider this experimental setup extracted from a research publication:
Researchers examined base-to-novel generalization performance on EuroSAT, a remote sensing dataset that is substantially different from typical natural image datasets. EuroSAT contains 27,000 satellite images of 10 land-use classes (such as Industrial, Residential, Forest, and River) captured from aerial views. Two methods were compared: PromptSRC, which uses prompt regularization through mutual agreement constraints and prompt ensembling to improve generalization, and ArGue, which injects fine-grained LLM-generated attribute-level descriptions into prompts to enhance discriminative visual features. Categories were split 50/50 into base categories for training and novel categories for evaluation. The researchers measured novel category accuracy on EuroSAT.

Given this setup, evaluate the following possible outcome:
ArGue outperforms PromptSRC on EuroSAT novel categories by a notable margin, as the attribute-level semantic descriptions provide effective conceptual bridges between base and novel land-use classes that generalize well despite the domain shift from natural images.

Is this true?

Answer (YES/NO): YES